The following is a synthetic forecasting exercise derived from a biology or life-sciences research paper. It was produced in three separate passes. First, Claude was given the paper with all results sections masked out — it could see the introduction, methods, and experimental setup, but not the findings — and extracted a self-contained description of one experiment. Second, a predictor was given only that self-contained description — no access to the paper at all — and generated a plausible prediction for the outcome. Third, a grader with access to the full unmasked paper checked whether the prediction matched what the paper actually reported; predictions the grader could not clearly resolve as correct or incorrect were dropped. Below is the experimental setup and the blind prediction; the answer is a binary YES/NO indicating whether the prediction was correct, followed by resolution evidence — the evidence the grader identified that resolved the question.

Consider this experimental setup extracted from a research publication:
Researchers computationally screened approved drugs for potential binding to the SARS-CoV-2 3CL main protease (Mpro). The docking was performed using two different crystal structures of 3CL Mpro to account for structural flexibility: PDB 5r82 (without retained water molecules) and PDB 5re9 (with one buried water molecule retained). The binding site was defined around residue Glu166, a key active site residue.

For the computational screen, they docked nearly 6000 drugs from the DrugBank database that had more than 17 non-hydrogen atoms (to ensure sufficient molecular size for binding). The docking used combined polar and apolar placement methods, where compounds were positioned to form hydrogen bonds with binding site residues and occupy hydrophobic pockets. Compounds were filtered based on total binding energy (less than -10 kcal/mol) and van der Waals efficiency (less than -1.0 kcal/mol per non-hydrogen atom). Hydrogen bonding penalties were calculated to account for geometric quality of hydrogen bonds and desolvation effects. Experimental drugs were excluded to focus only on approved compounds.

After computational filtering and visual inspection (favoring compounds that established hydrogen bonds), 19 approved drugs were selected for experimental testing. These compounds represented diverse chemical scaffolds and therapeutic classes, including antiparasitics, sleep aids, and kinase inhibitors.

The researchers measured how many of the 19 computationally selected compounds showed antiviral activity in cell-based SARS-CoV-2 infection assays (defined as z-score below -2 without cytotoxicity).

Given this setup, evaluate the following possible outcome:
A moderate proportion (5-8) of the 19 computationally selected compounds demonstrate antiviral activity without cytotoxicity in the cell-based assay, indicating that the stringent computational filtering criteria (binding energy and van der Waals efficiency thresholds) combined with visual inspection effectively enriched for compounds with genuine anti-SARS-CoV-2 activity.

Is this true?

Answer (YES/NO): NO